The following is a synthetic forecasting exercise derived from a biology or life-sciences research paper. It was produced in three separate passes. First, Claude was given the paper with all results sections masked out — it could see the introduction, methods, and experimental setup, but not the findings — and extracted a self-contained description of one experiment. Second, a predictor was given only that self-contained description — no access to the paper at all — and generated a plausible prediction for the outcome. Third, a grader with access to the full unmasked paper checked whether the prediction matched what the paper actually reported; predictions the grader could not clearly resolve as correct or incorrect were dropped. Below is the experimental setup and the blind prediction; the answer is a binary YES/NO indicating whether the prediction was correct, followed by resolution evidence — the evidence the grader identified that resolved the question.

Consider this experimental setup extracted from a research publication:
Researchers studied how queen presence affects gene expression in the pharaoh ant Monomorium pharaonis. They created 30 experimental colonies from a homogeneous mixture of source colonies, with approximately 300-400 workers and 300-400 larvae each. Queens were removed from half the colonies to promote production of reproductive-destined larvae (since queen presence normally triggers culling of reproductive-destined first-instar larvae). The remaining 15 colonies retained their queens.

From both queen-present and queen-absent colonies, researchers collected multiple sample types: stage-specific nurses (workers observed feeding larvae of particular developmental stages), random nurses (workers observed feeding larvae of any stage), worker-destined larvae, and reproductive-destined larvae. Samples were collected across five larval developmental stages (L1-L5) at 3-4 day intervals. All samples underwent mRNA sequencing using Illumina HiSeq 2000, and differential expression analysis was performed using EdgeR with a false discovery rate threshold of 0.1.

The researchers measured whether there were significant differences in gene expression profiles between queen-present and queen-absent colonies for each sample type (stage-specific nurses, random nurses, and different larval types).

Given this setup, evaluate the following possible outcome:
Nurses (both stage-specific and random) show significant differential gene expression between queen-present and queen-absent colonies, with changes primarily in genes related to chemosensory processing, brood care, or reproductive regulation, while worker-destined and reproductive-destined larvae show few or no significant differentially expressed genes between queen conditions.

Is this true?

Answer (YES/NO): NO